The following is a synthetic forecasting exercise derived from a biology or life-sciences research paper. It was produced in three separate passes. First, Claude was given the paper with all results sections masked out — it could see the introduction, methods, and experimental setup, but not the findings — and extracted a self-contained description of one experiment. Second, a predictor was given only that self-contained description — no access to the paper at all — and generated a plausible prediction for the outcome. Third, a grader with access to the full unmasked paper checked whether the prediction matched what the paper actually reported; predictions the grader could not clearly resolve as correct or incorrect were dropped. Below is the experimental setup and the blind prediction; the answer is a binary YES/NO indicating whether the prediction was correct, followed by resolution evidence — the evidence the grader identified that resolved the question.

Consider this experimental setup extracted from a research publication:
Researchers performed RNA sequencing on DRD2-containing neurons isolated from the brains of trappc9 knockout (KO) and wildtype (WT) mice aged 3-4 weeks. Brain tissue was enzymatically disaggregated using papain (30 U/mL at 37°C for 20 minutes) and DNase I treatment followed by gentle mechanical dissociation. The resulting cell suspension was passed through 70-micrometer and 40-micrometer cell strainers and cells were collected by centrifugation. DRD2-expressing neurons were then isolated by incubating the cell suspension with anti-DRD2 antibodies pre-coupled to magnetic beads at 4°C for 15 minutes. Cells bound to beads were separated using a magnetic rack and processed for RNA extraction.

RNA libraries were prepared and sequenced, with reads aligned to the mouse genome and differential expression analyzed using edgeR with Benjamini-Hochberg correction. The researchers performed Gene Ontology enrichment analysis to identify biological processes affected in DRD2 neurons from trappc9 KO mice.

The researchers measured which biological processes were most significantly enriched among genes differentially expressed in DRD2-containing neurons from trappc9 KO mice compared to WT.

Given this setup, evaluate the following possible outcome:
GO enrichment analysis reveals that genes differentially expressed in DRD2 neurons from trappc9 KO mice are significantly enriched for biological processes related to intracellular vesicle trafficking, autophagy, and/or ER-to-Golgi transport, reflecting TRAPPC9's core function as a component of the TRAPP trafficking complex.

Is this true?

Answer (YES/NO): NO